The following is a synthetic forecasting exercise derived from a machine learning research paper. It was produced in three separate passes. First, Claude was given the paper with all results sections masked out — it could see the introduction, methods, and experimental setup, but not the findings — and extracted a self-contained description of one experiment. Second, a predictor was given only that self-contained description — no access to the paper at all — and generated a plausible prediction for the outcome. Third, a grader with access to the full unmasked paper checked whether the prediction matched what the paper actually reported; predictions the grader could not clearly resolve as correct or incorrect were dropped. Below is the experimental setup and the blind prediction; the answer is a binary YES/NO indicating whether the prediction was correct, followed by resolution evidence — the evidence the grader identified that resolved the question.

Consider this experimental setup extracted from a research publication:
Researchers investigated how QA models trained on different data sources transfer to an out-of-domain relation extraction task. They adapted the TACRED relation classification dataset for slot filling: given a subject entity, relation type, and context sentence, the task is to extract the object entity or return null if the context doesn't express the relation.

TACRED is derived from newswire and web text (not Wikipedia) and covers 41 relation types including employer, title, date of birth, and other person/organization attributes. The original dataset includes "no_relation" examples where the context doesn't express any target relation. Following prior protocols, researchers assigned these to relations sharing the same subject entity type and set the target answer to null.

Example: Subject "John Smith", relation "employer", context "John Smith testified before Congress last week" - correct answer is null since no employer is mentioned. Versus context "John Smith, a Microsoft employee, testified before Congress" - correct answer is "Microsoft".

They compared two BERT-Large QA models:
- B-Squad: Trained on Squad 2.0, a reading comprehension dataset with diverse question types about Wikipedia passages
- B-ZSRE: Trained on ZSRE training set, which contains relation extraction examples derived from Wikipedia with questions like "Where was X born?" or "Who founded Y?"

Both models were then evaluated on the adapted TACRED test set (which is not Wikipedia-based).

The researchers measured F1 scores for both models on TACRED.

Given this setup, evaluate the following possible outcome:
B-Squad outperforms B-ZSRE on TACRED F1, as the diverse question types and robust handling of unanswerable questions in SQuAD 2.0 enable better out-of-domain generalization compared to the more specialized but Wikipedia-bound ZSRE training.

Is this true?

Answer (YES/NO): YES